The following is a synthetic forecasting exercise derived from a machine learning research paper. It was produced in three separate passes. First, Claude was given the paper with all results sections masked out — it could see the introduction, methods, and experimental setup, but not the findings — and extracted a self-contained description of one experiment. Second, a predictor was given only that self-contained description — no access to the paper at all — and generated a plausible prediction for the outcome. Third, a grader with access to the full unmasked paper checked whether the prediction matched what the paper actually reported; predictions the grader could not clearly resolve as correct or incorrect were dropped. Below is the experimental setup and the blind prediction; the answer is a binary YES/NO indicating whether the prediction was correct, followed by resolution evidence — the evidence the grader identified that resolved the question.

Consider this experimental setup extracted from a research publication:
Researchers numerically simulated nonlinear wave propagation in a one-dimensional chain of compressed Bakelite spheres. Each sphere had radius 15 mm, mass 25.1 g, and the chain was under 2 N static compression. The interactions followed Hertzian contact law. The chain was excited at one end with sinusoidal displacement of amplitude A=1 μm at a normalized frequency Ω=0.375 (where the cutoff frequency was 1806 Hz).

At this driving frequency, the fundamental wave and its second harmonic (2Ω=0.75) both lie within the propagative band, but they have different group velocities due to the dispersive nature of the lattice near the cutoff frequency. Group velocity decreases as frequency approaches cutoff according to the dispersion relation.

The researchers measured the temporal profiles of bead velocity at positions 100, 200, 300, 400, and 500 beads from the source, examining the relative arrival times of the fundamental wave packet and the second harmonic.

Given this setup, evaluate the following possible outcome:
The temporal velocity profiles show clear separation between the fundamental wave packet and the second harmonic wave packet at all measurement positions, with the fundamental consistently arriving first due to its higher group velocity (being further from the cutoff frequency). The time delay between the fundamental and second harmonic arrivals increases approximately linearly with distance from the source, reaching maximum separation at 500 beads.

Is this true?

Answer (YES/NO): NO